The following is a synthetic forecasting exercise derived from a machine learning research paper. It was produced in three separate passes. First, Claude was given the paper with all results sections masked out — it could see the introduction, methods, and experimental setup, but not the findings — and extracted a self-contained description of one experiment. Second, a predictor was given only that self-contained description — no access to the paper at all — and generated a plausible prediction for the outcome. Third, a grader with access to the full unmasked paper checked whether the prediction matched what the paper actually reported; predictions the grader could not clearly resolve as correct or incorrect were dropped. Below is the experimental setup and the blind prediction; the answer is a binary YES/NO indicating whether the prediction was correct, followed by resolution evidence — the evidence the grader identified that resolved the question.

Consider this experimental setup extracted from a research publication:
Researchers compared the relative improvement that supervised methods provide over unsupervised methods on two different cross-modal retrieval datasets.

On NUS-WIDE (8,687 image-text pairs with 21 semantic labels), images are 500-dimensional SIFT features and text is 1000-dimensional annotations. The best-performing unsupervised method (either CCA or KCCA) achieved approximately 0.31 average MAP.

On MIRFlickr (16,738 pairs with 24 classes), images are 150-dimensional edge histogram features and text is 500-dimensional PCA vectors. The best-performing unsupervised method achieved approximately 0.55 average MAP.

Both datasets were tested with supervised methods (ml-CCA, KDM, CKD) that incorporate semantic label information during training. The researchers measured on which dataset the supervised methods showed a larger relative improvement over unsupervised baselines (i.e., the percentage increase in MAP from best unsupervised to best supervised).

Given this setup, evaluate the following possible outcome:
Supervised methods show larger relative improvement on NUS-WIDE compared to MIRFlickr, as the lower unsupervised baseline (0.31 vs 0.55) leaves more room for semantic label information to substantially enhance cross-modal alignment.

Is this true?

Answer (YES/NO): YES